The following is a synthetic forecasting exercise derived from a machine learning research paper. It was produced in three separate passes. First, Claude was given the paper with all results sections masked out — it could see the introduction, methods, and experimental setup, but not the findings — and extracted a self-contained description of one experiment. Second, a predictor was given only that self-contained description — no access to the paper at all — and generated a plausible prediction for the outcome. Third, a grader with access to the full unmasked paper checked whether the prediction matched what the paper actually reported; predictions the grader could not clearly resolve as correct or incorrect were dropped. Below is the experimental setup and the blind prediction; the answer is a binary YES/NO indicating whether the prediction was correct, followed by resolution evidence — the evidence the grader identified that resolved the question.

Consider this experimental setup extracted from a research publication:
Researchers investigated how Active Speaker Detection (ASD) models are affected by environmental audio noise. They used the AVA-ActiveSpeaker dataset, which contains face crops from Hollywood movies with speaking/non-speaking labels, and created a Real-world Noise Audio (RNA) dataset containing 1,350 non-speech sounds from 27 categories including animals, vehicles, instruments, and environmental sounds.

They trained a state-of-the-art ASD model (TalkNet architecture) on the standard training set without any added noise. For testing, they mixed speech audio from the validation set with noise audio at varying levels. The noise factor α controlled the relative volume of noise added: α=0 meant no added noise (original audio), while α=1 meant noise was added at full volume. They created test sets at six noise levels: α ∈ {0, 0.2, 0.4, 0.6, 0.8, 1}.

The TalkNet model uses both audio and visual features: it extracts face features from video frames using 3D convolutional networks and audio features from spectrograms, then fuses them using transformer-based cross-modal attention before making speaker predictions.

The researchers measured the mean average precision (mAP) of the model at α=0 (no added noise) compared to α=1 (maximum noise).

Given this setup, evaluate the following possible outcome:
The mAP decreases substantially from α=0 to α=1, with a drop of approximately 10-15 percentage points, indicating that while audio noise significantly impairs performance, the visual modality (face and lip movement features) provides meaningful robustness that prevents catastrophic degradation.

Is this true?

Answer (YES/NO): NO